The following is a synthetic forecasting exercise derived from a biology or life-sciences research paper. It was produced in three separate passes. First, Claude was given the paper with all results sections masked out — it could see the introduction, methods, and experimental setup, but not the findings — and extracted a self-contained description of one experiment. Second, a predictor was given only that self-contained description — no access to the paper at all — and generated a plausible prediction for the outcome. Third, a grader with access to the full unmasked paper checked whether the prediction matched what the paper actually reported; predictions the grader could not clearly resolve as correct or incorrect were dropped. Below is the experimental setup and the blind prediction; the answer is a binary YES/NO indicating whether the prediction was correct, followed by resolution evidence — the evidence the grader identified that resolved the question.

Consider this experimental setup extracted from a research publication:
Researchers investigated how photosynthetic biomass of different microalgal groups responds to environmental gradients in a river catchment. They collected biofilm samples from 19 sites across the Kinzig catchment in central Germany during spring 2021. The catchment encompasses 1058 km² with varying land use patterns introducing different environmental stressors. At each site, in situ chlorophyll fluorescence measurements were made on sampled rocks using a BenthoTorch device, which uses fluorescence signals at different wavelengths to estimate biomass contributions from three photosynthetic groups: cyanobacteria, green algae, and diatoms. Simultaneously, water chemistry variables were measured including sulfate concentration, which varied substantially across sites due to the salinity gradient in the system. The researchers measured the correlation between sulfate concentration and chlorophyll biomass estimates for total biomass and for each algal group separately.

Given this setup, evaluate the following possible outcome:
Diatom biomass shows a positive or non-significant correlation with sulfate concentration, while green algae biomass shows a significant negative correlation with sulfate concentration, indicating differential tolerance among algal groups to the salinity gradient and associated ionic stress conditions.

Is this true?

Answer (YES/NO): NO